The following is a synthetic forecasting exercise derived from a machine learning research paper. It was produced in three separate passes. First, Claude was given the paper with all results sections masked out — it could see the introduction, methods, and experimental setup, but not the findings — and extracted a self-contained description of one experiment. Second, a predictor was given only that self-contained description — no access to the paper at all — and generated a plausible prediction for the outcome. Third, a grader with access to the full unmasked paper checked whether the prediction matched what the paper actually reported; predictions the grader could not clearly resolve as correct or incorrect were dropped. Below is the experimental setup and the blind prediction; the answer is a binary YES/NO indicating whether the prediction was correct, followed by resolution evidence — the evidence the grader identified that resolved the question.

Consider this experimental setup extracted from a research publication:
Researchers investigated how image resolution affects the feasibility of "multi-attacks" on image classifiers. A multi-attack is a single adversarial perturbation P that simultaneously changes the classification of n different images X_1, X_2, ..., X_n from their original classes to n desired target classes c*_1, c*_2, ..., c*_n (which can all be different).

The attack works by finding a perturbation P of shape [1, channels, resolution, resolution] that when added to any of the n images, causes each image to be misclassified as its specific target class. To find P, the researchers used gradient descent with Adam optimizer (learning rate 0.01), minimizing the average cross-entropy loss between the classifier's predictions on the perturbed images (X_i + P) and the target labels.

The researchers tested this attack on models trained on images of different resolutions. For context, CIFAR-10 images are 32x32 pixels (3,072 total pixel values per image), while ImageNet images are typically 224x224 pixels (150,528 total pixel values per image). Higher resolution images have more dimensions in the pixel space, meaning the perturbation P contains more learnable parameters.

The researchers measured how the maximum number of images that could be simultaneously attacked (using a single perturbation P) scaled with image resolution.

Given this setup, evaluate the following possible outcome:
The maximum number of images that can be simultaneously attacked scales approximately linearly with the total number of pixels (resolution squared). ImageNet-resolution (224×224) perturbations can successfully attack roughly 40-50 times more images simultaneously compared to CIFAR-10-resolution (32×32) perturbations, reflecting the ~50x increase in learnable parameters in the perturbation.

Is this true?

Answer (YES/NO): NO